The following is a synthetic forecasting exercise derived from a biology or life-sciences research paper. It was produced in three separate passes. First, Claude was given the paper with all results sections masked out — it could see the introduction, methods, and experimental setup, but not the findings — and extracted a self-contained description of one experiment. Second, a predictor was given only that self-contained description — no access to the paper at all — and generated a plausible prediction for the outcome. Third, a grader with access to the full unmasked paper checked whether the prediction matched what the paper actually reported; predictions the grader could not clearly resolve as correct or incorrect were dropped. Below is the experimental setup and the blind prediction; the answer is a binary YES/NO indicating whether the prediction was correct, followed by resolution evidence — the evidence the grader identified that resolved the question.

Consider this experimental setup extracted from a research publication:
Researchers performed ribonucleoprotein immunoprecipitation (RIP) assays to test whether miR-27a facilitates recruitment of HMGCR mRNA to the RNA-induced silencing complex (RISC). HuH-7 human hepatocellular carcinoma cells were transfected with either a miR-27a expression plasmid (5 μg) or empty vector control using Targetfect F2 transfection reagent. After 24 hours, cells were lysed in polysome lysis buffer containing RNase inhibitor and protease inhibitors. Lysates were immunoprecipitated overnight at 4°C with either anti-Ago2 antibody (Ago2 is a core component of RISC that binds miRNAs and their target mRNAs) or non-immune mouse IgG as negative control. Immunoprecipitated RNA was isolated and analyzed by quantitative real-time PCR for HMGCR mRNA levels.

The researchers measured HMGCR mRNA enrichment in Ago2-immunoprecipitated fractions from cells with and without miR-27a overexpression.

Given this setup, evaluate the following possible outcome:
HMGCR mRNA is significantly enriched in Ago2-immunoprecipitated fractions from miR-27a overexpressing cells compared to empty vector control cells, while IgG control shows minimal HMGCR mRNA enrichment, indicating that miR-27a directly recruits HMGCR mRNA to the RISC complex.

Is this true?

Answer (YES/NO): YES